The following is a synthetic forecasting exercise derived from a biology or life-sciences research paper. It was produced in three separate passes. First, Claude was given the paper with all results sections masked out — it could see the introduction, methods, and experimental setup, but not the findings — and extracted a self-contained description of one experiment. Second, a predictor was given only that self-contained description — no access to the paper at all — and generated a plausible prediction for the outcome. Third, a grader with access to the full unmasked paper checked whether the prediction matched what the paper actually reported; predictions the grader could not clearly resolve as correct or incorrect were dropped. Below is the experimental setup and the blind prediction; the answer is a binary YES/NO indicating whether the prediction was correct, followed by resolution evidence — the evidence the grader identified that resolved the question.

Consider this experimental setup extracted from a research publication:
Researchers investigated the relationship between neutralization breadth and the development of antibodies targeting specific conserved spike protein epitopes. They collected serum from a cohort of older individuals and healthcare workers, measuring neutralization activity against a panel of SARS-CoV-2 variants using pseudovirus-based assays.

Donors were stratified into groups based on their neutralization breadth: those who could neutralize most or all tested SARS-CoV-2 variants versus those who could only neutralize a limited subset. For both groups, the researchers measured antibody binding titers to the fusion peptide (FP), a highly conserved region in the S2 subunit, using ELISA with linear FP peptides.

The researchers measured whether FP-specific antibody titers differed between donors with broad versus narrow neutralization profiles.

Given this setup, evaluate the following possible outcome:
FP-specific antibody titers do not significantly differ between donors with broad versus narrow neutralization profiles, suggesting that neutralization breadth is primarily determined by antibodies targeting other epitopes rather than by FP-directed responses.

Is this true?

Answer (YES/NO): YES